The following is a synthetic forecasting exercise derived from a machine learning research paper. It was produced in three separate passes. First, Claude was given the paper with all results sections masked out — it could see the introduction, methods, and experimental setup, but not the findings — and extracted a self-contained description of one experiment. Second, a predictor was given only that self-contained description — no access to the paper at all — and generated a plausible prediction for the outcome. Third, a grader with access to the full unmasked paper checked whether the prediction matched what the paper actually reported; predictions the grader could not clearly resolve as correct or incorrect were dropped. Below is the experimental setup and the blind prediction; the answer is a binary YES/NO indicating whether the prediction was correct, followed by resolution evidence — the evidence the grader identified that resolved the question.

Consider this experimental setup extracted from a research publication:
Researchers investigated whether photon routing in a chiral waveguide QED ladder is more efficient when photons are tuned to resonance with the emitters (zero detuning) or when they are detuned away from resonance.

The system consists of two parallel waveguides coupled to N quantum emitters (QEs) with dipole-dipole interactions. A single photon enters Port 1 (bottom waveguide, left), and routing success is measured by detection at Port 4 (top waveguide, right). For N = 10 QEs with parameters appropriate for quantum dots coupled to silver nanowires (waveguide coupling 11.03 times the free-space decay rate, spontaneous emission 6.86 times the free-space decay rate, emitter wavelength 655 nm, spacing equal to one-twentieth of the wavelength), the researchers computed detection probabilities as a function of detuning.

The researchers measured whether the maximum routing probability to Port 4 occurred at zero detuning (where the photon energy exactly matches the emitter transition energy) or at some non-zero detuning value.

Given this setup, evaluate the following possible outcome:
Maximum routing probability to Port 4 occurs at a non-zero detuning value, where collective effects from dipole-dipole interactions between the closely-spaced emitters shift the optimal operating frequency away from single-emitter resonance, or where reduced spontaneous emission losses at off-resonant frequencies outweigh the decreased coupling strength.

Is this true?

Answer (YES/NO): YES